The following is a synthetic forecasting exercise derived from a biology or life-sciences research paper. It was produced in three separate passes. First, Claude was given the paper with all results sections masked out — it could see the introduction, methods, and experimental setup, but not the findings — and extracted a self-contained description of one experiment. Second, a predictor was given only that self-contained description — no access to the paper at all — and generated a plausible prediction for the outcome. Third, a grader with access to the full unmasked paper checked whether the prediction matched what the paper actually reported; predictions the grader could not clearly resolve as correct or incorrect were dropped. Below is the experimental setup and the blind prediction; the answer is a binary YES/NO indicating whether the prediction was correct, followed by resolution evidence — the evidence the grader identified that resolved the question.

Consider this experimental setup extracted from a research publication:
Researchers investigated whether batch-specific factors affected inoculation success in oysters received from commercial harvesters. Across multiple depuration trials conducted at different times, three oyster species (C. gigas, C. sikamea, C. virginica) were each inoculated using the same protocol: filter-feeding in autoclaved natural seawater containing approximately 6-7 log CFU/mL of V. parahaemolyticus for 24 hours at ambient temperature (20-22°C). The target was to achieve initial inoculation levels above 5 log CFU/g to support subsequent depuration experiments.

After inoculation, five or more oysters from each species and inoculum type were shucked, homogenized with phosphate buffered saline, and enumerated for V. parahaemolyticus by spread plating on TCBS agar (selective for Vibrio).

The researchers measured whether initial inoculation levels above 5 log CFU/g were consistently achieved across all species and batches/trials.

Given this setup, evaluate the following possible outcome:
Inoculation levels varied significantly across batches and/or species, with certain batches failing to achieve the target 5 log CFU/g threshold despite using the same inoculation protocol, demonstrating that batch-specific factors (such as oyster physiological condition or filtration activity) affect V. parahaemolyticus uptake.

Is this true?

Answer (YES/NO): YES